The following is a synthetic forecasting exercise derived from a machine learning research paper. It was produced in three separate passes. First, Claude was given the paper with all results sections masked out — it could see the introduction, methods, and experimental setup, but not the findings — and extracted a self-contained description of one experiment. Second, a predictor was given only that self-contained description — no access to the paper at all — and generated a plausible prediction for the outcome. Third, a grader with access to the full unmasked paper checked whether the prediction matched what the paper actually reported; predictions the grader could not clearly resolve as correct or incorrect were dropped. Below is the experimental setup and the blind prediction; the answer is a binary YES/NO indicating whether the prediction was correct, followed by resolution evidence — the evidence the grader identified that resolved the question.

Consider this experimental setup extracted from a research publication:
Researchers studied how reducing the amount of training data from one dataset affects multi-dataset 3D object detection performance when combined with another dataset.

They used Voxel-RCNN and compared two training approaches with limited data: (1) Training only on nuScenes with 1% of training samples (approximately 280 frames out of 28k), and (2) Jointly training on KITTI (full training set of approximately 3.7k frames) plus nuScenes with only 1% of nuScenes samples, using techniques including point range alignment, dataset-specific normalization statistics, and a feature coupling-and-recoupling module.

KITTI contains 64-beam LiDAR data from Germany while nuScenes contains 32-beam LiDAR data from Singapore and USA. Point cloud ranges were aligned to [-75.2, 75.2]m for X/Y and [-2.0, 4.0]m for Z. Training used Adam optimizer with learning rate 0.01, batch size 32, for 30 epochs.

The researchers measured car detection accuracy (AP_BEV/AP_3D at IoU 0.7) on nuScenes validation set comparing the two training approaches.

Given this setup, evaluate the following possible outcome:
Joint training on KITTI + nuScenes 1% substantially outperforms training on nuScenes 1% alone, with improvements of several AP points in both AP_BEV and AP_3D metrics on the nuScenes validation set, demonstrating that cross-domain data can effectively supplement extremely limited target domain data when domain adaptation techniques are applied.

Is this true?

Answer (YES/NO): NO